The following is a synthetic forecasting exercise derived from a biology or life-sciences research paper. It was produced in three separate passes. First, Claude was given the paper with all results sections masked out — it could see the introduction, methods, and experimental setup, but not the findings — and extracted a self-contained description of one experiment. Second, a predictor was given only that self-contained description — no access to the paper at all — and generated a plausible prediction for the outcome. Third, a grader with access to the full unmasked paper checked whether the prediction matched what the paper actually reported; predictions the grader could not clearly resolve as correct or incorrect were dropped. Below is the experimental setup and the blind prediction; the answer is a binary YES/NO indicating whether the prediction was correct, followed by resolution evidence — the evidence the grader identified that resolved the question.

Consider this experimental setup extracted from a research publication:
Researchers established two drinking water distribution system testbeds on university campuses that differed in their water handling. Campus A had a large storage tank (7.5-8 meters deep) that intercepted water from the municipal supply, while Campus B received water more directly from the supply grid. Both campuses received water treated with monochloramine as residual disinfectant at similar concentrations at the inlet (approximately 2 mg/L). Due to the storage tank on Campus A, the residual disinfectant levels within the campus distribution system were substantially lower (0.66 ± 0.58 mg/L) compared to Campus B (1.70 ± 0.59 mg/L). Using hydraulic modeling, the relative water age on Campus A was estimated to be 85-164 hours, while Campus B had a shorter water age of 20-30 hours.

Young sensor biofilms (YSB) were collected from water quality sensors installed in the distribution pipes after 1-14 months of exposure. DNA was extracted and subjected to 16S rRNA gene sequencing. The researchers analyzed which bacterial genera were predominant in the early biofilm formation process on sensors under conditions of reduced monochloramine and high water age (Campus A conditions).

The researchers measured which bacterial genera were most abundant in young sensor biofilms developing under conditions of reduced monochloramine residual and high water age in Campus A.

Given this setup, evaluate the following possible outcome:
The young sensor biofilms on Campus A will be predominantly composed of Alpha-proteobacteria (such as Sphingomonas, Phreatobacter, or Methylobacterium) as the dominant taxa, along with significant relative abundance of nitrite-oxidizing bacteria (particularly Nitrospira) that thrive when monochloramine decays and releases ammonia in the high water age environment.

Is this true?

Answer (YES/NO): NO